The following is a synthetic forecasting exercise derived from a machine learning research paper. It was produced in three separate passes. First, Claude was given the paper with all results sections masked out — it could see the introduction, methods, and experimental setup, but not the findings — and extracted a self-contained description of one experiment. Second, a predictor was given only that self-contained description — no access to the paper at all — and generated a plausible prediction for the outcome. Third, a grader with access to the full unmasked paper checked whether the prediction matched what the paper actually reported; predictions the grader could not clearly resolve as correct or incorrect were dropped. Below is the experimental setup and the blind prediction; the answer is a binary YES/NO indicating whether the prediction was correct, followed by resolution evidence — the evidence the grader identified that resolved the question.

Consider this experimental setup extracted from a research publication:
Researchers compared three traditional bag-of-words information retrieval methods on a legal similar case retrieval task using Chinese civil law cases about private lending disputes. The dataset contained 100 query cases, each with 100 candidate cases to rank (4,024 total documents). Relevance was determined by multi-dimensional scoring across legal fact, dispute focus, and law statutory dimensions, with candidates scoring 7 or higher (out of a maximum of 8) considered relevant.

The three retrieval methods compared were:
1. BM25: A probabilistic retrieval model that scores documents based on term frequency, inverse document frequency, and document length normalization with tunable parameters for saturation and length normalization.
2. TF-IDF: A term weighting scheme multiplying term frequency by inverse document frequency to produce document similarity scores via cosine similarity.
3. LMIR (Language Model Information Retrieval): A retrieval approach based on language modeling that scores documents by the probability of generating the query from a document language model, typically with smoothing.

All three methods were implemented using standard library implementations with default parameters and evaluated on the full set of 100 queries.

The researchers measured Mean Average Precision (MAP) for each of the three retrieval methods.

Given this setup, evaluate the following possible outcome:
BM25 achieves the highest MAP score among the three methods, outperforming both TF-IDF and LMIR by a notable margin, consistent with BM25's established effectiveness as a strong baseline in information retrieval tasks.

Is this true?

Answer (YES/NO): NO